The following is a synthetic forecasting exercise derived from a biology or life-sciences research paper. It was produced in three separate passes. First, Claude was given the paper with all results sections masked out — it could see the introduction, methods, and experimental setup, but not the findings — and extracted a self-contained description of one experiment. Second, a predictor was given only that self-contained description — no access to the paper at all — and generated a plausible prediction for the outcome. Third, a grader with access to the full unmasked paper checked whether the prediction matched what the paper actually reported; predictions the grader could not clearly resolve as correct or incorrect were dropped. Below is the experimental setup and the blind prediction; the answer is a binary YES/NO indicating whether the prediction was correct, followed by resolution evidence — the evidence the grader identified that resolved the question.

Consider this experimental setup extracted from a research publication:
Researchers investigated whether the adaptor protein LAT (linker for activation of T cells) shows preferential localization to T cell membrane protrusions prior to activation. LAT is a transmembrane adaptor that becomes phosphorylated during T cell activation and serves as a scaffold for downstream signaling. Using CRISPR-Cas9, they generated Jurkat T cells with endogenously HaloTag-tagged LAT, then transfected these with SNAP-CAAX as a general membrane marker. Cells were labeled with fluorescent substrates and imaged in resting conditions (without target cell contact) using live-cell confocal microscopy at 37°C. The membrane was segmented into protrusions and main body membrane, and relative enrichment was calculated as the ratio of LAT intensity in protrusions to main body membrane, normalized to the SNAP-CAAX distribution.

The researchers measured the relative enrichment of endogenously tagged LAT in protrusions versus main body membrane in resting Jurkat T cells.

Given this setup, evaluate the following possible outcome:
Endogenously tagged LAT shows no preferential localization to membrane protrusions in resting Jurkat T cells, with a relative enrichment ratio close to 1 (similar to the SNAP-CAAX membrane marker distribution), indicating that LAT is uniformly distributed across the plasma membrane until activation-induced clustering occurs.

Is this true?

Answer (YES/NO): YES